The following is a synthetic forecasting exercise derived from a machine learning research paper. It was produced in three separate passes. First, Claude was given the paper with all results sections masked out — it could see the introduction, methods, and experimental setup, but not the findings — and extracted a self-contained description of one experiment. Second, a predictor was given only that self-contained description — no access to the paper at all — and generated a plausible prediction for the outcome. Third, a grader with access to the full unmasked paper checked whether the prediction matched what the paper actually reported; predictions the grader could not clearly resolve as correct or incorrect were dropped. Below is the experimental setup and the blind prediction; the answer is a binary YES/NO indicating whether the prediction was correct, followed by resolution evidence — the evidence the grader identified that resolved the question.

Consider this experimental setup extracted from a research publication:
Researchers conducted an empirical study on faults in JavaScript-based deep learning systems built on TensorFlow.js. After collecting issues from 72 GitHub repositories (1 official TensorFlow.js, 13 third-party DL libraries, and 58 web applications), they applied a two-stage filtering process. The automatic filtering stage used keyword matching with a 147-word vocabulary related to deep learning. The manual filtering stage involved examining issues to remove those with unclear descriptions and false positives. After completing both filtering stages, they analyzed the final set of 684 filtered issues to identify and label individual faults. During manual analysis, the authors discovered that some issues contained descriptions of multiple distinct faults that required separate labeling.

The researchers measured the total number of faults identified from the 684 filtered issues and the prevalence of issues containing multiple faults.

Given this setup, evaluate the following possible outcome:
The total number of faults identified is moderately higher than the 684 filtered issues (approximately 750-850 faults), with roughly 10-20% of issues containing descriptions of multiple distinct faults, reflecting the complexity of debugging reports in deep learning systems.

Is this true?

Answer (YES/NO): NO